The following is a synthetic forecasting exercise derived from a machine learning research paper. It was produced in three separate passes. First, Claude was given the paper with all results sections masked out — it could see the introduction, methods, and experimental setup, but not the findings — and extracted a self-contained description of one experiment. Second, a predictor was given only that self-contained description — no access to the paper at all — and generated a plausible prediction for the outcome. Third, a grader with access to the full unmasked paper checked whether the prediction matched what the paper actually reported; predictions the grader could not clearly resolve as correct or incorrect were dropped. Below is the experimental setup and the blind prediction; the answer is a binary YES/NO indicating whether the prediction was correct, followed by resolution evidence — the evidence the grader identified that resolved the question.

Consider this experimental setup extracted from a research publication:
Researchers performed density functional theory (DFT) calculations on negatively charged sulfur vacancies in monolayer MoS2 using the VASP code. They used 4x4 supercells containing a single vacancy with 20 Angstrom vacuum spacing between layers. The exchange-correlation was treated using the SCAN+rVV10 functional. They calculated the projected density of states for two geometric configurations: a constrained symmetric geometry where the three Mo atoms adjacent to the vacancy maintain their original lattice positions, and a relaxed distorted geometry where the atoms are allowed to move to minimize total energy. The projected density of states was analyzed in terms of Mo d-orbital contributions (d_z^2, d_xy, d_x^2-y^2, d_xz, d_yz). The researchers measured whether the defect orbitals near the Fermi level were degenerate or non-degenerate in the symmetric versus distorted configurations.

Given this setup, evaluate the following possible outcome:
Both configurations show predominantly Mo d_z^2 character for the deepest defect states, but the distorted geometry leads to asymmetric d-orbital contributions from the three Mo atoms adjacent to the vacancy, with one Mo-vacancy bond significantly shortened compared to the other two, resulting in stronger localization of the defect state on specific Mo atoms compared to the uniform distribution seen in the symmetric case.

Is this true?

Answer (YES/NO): NO